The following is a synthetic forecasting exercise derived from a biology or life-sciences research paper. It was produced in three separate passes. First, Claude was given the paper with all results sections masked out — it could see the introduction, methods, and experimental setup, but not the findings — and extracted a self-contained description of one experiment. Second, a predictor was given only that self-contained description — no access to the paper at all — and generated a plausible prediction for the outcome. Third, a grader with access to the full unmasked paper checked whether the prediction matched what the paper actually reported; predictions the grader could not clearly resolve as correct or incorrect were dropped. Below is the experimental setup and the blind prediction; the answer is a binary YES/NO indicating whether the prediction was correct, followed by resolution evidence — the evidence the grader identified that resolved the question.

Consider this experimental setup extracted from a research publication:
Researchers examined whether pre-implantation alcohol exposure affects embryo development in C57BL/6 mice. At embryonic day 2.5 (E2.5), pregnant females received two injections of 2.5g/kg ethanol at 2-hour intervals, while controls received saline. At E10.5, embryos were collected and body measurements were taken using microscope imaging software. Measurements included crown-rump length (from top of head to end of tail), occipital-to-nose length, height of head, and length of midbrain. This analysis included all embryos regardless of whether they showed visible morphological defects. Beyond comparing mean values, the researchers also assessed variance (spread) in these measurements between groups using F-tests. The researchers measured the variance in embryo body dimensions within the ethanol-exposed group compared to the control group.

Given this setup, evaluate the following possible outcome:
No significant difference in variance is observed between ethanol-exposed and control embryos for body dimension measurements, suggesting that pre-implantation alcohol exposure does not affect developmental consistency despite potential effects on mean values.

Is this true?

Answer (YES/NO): NO